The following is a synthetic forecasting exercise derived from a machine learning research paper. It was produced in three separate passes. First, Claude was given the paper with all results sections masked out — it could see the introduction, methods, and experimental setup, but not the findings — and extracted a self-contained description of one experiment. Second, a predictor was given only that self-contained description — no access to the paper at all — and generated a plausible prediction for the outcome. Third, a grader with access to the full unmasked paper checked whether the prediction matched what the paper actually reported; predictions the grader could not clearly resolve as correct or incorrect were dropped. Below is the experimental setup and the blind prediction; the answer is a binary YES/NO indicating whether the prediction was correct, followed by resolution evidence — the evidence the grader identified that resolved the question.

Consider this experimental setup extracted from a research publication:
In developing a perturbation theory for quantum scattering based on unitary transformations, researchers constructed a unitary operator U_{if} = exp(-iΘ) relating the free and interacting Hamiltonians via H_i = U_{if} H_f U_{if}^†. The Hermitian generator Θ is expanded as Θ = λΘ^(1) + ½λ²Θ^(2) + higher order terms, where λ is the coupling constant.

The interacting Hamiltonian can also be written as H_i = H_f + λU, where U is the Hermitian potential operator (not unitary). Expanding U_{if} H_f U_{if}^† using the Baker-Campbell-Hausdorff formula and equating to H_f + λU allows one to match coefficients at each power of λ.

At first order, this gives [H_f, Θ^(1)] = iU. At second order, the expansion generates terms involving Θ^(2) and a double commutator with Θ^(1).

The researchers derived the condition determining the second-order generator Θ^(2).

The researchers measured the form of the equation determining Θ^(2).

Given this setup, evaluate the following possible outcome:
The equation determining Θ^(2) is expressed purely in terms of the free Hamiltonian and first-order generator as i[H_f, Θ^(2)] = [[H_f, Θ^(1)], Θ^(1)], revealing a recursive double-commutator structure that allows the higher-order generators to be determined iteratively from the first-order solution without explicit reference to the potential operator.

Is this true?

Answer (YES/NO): NO